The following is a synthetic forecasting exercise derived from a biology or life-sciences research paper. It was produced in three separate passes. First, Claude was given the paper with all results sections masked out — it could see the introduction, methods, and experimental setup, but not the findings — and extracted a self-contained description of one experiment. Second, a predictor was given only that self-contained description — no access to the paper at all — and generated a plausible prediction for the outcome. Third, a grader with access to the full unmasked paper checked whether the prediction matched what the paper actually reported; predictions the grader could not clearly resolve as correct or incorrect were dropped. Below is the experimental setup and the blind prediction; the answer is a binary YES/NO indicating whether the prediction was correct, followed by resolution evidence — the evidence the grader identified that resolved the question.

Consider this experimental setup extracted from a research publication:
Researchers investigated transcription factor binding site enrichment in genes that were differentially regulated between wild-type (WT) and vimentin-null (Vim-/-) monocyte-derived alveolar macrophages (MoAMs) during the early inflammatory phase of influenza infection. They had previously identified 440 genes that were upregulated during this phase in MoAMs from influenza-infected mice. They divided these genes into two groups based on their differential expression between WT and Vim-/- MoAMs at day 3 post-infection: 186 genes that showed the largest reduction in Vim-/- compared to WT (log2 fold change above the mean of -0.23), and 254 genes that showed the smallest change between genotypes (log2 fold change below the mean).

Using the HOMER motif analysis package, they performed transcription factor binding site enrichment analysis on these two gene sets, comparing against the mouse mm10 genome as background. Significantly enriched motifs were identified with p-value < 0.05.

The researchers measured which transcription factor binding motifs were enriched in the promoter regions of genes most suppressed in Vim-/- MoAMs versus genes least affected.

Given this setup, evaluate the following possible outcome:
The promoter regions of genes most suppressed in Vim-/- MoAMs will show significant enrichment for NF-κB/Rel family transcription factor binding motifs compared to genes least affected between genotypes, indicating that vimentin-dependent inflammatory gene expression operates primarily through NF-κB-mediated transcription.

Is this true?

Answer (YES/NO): NO